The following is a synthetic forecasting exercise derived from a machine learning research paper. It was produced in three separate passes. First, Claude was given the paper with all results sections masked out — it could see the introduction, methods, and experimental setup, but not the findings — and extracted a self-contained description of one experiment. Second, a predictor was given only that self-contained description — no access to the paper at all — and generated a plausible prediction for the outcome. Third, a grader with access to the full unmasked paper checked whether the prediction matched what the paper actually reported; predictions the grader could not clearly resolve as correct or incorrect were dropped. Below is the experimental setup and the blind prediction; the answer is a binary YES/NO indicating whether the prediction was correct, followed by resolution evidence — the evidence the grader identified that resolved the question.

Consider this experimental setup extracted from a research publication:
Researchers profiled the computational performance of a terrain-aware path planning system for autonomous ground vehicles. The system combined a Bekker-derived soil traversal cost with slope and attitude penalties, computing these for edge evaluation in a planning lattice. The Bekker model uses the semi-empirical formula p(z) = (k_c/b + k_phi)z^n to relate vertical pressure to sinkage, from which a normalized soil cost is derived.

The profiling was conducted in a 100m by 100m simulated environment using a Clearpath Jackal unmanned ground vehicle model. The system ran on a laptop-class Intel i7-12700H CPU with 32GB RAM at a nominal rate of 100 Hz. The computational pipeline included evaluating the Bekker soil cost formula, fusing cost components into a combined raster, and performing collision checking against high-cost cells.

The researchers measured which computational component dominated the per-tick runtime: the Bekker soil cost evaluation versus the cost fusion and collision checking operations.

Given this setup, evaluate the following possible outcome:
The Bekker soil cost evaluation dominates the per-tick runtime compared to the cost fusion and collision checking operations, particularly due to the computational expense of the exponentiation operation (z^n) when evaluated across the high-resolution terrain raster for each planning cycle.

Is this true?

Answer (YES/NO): NO